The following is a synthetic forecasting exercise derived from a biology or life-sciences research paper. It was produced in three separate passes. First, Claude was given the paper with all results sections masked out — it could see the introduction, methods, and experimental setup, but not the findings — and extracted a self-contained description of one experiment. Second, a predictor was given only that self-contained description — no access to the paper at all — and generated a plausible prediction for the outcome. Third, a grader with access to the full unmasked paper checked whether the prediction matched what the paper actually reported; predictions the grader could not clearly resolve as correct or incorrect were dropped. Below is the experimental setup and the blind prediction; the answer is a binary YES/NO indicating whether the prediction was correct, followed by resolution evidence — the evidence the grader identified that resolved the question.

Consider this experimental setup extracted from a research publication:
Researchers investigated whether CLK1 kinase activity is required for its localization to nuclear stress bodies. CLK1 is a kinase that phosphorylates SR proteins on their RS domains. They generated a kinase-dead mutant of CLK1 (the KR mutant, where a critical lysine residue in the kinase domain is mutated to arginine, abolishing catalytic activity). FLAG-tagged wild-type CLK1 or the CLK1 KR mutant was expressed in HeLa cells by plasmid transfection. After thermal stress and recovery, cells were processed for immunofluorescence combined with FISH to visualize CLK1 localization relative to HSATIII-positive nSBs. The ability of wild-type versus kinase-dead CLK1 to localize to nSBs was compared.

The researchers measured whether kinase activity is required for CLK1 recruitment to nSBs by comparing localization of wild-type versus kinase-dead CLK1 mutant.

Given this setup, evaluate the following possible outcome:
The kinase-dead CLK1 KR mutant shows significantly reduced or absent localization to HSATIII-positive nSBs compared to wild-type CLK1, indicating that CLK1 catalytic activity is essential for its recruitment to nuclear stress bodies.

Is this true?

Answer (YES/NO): NO